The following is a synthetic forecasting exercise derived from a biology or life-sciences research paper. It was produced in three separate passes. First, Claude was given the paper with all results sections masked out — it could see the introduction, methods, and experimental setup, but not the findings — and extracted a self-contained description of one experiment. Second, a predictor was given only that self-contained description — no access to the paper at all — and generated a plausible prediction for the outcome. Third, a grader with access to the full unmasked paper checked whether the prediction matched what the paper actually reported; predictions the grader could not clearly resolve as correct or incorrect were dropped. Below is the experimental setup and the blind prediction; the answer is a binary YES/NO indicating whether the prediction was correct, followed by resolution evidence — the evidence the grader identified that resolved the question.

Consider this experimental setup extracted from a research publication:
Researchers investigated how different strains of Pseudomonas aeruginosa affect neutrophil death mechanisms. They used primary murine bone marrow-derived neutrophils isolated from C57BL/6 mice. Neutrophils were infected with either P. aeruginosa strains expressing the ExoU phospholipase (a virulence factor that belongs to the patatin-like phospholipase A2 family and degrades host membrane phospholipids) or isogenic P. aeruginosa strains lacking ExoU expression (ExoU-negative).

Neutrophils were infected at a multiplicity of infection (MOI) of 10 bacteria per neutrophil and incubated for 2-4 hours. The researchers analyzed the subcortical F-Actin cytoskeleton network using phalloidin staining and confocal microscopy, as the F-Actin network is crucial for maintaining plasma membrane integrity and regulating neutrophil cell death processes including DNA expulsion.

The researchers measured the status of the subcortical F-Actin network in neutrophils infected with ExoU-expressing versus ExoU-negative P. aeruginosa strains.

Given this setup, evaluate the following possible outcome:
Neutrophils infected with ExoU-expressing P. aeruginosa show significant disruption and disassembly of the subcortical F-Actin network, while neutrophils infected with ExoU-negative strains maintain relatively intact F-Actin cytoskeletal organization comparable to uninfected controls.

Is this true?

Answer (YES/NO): YES